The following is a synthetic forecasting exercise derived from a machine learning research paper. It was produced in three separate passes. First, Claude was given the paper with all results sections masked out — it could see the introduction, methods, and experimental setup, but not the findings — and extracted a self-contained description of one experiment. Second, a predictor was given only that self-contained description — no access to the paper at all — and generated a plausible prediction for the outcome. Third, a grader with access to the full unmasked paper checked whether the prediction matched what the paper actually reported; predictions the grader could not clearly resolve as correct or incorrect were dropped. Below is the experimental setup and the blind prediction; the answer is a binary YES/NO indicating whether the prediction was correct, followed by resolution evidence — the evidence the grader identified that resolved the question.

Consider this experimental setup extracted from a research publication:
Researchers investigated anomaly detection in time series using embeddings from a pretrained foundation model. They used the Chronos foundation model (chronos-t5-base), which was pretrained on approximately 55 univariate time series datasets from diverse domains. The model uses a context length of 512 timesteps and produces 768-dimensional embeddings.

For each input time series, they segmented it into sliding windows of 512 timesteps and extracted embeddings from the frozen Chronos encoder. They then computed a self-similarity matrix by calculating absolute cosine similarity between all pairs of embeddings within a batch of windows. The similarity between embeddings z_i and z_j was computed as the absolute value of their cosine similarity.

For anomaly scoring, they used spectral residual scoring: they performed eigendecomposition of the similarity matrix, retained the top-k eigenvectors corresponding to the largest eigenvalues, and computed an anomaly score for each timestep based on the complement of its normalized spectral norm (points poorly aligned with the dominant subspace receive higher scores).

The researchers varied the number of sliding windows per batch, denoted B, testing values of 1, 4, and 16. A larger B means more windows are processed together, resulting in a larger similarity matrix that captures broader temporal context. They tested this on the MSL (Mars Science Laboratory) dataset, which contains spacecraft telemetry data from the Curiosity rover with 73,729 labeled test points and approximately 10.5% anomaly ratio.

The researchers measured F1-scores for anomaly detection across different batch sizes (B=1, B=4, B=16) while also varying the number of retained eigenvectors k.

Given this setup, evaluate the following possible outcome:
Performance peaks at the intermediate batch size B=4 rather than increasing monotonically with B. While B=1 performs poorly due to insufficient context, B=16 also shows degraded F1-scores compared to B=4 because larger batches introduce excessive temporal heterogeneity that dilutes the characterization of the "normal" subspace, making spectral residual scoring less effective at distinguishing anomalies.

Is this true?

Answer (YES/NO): NO